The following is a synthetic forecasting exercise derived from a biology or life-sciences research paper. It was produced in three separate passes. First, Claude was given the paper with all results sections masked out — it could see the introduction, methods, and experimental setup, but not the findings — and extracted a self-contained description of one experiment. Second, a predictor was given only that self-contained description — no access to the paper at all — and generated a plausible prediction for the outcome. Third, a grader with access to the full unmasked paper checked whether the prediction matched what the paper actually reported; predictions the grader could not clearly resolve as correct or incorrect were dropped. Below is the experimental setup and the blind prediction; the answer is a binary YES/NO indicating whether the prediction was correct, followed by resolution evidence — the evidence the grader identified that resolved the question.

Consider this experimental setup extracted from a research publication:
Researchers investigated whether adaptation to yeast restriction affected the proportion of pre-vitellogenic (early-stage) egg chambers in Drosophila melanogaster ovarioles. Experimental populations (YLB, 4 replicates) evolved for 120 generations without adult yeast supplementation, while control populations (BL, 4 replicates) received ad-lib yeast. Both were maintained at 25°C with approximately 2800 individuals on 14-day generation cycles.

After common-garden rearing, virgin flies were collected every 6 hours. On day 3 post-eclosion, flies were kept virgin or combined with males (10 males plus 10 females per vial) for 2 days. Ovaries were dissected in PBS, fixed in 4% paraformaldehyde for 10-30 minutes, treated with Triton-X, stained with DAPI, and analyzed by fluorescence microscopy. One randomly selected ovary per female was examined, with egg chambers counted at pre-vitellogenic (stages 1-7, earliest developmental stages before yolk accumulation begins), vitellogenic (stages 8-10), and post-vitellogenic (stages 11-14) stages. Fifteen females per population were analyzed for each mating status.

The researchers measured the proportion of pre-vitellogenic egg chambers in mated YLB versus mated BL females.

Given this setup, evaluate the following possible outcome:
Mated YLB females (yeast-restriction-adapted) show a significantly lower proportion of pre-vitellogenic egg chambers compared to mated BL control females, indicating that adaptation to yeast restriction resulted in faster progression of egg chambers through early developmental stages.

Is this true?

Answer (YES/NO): NO